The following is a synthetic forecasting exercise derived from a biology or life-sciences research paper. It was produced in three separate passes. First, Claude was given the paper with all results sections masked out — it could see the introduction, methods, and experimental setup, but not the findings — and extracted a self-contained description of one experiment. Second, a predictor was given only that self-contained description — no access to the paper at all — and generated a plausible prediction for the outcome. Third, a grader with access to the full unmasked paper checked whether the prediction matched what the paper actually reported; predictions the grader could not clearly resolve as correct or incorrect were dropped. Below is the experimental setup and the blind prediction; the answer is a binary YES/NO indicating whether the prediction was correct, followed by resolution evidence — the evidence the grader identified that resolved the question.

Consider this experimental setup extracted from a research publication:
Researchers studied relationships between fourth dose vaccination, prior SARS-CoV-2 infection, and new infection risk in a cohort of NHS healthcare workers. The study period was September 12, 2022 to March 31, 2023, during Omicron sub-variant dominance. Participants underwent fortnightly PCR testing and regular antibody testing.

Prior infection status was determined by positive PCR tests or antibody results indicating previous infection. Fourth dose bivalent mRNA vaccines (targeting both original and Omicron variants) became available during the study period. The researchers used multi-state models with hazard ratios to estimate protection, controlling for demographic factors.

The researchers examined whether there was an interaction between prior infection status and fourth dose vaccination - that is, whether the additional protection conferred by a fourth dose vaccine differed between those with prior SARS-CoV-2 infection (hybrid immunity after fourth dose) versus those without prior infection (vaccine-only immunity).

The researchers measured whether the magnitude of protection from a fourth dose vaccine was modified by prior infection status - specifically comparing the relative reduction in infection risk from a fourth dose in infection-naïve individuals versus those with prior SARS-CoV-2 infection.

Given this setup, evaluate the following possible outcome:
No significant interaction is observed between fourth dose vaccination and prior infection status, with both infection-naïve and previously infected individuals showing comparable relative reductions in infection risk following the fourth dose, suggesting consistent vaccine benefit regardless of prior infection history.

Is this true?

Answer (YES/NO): NO